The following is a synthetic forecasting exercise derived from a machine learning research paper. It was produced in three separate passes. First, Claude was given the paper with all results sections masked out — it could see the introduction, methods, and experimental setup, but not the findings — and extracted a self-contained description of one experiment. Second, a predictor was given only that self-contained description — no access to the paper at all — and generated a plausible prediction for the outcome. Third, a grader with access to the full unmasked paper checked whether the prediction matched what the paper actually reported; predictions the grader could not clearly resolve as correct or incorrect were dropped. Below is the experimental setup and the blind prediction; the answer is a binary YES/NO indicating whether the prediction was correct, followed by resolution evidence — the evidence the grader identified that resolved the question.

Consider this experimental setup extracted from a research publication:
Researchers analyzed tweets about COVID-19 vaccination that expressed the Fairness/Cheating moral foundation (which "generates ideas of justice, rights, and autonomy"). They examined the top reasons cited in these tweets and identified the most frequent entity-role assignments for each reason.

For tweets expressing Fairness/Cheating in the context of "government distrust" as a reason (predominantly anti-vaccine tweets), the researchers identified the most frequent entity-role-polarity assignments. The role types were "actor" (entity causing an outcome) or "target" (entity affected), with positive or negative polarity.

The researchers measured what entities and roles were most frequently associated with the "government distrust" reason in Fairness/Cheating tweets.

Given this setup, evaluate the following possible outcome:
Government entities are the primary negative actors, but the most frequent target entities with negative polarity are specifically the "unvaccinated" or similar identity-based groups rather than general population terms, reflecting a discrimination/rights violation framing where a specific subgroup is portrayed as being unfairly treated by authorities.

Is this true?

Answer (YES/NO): NO